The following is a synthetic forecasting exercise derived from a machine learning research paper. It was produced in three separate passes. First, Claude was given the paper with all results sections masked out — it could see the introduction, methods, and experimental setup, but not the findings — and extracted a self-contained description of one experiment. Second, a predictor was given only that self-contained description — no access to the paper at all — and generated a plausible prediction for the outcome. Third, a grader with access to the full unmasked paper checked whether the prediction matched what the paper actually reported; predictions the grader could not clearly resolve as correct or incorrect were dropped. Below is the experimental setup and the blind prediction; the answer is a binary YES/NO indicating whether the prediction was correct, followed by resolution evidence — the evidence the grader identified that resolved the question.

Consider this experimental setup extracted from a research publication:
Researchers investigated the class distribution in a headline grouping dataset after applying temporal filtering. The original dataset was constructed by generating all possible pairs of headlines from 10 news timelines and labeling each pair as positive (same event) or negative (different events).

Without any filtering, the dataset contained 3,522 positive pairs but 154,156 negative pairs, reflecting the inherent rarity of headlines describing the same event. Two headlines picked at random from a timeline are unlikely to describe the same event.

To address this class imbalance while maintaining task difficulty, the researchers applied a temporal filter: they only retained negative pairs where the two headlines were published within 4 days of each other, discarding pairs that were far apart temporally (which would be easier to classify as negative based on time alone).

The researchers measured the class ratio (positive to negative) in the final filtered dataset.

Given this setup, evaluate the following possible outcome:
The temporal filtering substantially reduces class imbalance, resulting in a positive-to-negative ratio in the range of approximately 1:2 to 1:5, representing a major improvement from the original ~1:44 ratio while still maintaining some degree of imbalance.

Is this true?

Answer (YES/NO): YES